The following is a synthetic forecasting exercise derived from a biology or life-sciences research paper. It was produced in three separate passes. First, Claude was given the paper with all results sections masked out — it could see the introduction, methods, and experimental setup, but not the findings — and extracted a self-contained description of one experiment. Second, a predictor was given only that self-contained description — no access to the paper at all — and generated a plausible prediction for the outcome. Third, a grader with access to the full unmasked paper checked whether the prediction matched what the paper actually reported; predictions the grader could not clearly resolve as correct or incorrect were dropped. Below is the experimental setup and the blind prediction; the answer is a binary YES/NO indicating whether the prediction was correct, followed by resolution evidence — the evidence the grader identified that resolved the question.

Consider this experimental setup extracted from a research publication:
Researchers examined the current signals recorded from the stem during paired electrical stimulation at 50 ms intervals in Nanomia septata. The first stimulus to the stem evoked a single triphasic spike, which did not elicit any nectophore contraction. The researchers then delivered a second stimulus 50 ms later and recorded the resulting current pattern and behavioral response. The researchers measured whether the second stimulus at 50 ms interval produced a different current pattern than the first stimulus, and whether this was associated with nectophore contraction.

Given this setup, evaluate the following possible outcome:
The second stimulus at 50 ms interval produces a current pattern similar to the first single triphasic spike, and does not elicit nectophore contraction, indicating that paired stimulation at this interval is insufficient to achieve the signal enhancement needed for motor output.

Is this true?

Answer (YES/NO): NO